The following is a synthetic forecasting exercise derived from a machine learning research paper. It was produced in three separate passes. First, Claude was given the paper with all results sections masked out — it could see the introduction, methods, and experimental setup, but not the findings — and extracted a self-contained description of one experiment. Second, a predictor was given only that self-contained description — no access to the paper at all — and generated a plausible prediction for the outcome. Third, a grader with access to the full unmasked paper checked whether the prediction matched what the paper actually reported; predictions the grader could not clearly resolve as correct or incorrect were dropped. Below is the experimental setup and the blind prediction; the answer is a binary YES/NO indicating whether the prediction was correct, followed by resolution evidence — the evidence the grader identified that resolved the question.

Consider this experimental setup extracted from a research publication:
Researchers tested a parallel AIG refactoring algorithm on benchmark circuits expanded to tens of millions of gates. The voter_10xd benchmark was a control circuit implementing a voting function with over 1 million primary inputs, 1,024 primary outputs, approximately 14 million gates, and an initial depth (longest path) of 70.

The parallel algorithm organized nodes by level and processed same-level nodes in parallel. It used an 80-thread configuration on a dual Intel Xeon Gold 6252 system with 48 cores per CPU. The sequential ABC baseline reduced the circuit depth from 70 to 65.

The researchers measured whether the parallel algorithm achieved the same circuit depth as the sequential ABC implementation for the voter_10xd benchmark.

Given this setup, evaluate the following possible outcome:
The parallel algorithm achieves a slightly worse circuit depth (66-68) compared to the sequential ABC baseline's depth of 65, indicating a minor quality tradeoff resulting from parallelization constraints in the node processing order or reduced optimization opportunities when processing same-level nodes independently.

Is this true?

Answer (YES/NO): NO